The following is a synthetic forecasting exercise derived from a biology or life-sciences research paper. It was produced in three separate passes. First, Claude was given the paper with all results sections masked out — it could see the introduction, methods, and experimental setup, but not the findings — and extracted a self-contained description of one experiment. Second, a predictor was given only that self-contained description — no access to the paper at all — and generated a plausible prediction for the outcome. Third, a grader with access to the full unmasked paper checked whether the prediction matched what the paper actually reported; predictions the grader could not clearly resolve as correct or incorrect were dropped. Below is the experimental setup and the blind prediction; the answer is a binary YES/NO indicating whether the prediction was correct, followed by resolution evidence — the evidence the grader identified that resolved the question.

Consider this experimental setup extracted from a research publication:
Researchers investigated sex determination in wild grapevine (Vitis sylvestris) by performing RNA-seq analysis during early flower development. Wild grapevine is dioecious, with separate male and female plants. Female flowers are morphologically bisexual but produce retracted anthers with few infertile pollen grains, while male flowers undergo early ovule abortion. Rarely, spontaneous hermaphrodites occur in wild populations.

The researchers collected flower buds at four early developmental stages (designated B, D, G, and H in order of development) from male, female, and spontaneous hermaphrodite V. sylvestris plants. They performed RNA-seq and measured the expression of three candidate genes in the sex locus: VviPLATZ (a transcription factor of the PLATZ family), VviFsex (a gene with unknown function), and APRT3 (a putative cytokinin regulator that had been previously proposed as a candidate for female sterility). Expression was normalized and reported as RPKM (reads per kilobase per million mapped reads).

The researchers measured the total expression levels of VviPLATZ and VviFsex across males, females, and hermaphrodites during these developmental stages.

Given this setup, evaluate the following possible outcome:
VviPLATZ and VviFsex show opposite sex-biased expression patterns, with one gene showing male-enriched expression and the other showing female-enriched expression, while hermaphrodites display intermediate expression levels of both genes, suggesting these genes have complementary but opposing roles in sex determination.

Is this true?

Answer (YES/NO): NO